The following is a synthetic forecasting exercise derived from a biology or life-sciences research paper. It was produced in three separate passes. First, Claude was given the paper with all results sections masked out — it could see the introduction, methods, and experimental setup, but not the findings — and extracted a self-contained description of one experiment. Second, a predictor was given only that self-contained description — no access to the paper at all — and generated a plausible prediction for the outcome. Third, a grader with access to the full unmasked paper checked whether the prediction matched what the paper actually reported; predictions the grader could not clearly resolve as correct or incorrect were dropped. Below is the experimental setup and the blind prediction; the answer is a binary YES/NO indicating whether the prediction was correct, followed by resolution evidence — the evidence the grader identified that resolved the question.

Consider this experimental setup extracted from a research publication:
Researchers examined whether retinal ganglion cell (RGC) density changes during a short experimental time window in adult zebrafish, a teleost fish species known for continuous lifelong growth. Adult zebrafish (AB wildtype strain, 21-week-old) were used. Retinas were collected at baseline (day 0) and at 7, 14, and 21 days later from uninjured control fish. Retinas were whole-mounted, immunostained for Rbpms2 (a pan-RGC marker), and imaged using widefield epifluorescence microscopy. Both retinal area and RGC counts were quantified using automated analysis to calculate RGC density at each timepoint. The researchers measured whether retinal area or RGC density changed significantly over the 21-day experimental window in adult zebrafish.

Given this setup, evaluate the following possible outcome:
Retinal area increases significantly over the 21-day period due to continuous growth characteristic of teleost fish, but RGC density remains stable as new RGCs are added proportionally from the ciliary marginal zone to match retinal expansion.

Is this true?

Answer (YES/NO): NO